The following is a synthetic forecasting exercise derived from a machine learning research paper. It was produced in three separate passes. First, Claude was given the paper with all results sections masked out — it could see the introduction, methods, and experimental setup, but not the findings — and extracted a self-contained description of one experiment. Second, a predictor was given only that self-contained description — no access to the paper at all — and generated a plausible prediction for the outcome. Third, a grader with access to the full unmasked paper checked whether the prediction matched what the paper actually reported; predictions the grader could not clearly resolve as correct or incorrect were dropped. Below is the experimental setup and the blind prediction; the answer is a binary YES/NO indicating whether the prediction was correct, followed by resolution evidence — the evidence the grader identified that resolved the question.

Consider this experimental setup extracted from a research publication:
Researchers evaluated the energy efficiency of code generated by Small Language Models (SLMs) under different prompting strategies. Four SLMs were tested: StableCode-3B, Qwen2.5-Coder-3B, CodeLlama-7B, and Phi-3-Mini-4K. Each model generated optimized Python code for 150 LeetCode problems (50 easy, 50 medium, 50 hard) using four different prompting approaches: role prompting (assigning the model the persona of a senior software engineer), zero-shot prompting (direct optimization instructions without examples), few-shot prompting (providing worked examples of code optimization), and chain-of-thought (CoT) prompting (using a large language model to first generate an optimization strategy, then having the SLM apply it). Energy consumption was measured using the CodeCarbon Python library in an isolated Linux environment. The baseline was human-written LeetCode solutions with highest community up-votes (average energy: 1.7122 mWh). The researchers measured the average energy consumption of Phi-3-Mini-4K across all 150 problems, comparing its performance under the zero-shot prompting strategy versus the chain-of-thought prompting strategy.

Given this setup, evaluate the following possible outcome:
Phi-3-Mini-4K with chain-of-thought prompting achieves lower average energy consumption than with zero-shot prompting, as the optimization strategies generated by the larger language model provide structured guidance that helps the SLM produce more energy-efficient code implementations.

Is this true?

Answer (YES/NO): NO